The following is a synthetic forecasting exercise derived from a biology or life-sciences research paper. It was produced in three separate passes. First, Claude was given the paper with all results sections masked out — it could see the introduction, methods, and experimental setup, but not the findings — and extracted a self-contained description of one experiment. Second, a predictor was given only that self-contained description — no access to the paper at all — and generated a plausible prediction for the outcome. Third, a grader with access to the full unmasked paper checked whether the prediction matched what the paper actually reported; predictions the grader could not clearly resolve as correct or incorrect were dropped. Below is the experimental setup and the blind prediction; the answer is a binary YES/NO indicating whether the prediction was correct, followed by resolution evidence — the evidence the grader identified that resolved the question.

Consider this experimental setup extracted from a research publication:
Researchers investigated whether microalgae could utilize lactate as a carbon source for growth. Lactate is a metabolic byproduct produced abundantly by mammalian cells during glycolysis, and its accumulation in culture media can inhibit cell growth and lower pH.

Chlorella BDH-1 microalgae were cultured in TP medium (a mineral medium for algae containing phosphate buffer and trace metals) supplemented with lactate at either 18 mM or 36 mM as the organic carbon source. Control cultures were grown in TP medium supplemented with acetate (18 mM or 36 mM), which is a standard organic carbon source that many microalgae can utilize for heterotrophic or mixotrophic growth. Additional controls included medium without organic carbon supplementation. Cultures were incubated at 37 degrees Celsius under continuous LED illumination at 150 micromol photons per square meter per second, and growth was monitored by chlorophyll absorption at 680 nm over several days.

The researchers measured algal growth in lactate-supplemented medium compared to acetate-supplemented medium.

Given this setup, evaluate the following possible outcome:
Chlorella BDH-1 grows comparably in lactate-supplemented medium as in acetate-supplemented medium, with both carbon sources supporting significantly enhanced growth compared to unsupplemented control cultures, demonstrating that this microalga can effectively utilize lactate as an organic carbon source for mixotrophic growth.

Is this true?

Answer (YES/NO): NO